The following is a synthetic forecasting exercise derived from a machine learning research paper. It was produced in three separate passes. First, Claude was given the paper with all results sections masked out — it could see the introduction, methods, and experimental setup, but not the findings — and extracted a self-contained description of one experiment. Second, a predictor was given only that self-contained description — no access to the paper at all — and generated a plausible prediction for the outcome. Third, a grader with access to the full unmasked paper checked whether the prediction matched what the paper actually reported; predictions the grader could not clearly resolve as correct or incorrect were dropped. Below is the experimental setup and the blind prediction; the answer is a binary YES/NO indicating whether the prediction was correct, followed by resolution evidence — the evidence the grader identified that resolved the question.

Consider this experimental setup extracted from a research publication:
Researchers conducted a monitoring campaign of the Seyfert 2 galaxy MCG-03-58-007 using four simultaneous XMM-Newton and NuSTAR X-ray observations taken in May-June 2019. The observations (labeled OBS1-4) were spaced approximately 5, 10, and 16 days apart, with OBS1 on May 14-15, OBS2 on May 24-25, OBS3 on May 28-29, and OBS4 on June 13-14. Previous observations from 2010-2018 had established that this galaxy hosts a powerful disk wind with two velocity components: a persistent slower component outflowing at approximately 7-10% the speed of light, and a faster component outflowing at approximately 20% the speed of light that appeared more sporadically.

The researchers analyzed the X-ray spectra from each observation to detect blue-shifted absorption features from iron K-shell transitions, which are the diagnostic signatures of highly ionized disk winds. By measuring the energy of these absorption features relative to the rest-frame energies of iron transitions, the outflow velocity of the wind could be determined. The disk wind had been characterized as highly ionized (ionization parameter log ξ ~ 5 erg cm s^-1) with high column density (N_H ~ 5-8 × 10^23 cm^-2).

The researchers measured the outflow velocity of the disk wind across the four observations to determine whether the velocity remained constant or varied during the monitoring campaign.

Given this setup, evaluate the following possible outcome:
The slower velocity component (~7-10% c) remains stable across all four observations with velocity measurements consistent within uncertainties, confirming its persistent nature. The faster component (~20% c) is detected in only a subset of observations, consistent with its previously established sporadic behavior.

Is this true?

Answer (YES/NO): NO